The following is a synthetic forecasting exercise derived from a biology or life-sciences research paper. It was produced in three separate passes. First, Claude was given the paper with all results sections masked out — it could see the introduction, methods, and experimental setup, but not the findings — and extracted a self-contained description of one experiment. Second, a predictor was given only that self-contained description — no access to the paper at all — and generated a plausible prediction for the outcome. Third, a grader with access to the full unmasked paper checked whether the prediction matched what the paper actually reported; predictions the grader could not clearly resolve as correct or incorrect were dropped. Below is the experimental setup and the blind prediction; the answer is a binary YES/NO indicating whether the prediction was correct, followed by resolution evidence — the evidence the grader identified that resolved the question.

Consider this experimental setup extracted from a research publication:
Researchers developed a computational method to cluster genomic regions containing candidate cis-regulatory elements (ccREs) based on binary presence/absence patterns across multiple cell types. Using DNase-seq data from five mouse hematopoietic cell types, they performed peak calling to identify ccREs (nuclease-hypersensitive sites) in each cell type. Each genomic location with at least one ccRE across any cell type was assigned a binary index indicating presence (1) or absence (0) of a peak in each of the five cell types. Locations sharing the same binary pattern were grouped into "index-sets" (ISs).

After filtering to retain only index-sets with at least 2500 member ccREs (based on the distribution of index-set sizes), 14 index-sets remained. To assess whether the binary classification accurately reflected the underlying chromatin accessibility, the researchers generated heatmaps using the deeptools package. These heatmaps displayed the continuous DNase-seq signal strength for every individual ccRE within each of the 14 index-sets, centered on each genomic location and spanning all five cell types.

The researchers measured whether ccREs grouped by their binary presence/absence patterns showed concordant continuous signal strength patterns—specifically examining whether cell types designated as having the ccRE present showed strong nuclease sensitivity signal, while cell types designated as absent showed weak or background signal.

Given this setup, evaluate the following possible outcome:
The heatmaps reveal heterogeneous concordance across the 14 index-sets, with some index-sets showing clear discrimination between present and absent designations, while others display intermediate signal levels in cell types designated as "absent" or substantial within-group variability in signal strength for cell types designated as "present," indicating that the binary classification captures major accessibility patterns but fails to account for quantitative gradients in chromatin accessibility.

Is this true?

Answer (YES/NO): NO